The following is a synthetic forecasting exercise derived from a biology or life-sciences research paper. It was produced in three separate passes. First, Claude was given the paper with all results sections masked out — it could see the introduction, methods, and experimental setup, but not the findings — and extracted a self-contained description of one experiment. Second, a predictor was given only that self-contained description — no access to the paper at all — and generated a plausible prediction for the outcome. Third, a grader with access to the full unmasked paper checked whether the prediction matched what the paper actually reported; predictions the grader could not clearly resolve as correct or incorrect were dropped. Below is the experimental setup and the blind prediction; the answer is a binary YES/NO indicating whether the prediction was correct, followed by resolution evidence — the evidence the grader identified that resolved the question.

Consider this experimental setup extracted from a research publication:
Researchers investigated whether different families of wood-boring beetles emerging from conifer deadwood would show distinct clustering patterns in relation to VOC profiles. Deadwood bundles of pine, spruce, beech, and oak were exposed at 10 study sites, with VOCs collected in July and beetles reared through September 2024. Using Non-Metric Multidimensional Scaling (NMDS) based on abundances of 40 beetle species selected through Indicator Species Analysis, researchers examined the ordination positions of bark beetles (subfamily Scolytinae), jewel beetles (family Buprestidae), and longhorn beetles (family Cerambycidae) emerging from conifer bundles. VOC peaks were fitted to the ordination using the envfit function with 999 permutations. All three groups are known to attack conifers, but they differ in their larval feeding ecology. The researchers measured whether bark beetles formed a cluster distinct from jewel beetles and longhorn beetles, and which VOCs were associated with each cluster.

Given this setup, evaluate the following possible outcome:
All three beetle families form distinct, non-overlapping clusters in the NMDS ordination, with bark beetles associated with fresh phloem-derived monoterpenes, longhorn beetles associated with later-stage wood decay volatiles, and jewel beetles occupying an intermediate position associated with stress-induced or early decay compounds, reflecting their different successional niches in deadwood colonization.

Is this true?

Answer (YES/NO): NO